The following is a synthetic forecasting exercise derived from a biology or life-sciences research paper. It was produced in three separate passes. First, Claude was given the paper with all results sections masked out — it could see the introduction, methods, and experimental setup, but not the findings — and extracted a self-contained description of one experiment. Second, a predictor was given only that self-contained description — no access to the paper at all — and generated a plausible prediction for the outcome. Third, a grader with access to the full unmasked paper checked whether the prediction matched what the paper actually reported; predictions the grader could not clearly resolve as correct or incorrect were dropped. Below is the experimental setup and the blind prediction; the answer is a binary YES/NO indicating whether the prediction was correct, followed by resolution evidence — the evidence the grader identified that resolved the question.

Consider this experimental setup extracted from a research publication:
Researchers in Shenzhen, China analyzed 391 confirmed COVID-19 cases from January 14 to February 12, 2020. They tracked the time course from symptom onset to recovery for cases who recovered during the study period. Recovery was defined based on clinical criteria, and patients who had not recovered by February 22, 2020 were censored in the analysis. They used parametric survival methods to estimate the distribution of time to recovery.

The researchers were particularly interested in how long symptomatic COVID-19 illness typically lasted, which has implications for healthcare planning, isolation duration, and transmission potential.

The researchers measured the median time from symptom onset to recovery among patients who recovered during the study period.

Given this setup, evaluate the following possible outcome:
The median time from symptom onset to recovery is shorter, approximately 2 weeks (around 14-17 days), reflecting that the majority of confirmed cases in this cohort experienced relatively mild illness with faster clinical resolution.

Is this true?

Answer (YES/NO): NO